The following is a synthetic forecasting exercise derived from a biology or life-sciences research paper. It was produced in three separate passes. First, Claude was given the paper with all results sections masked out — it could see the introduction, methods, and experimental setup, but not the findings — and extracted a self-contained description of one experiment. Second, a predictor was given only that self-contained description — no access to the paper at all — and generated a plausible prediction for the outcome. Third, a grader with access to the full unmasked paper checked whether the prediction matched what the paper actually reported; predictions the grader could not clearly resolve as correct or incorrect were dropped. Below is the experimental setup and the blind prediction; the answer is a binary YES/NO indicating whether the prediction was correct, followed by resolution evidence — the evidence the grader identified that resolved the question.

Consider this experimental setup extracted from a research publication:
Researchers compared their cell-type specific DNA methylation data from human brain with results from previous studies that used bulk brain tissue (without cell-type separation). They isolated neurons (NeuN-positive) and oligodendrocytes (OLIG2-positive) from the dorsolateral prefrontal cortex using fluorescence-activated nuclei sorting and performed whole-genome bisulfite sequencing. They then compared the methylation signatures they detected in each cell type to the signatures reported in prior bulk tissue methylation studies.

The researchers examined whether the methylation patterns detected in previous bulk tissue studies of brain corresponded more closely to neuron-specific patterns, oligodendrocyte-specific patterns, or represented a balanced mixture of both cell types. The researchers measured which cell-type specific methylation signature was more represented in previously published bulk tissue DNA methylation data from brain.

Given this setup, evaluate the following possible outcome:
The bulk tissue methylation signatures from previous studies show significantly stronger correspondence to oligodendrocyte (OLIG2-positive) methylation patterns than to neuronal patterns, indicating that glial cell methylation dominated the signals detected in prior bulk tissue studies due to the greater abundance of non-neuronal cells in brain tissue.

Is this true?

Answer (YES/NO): NO